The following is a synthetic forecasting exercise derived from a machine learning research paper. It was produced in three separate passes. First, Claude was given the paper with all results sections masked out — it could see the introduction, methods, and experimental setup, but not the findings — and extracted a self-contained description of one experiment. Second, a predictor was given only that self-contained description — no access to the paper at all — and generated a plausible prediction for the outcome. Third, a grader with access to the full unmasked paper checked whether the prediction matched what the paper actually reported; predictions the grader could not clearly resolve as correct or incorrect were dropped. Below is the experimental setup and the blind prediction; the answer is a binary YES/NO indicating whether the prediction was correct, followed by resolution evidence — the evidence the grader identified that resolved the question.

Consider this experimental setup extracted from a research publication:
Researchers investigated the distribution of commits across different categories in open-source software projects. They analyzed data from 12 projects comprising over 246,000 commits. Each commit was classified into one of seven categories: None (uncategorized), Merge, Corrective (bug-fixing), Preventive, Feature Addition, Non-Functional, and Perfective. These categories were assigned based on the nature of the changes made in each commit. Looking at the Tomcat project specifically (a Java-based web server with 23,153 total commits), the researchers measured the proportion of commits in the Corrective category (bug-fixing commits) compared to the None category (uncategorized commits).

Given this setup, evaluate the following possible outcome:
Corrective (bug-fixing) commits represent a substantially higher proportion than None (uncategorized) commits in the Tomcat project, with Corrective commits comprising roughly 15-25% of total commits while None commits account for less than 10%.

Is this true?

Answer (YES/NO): NO